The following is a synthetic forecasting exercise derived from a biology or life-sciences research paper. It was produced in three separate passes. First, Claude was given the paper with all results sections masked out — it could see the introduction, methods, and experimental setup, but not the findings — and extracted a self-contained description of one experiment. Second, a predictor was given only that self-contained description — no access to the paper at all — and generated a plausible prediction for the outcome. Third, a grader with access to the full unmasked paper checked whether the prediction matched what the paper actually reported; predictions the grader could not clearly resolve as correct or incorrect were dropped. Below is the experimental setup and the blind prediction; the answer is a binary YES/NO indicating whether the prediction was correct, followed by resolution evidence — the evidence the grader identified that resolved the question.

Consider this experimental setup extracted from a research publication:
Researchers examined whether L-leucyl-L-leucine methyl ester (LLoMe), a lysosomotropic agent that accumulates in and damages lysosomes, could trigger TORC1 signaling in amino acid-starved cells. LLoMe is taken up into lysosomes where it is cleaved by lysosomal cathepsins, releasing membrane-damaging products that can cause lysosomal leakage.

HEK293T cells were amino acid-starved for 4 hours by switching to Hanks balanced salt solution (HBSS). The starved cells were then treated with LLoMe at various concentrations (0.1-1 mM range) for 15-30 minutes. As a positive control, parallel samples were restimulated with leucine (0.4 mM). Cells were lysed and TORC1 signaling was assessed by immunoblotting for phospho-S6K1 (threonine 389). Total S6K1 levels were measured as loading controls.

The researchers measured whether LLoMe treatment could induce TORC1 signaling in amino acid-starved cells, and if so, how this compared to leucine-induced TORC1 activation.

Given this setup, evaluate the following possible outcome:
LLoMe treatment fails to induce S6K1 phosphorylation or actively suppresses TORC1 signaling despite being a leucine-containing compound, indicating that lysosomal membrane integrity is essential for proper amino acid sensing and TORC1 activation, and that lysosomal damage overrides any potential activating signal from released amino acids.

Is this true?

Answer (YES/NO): NO